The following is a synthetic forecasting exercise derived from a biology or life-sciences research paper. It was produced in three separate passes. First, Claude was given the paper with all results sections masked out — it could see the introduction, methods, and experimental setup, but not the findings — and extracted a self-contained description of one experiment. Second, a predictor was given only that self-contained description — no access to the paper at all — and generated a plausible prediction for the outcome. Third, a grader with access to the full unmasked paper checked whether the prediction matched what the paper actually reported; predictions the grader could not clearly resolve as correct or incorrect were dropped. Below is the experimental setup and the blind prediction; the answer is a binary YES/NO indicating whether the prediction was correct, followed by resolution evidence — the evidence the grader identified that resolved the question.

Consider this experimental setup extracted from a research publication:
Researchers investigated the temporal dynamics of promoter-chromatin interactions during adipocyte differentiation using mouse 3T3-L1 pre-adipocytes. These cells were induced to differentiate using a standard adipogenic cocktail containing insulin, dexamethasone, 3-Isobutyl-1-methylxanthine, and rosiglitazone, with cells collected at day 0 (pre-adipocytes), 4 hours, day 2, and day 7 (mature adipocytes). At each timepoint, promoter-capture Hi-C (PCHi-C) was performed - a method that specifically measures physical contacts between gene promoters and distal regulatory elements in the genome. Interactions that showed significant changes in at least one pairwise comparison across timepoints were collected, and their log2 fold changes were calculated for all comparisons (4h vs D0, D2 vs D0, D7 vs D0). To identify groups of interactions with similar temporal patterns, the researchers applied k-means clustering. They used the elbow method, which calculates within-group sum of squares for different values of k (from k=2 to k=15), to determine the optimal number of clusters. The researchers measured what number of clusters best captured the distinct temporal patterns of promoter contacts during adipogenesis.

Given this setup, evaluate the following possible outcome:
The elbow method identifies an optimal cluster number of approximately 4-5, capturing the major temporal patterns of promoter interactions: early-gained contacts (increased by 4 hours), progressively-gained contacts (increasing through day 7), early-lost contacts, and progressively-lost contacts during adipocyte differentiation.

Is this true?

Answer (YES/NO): NO